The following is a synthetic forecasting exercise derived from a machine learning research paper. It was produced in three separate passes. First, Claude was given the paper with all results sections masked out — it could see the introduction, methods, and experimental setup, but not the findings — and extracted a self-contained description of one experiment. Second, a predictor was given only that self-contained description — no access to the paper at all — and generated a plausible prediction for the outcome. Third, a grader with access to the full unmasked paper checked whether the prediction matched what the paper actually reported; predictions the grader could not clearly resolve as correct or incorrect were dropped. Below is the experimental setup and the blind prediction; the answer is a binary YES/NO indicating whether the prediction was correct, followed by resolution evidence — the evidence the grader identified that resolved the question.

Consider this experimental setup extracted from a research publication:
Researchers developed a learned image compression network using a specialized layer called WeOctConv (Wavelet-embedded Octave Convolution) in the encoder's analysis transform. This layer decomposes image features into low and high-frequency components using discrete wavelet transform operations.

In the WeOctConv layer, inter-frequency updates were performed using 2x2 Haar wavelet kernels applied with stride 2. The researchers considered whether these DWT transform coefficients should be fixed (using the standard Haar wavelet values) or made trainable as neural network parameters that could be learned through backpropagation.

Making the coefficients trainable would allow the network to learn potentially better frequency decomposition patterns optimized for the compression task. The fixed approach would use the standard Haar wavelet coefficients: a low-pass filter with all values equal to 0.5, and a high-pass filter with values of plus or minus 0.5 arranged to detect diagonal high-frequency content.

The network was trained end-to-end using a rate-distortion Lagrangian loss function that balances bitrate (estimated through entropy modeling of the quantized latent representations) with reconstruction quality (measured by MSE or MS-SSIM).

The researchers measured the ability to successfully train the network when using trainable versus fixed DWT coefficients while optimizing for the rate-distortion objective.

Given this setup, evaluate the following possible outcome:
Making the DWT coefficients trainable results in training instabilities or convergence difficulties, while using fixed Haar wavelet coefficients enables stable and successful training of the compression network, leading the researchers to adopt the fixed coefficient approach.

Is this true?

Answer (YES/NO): YES